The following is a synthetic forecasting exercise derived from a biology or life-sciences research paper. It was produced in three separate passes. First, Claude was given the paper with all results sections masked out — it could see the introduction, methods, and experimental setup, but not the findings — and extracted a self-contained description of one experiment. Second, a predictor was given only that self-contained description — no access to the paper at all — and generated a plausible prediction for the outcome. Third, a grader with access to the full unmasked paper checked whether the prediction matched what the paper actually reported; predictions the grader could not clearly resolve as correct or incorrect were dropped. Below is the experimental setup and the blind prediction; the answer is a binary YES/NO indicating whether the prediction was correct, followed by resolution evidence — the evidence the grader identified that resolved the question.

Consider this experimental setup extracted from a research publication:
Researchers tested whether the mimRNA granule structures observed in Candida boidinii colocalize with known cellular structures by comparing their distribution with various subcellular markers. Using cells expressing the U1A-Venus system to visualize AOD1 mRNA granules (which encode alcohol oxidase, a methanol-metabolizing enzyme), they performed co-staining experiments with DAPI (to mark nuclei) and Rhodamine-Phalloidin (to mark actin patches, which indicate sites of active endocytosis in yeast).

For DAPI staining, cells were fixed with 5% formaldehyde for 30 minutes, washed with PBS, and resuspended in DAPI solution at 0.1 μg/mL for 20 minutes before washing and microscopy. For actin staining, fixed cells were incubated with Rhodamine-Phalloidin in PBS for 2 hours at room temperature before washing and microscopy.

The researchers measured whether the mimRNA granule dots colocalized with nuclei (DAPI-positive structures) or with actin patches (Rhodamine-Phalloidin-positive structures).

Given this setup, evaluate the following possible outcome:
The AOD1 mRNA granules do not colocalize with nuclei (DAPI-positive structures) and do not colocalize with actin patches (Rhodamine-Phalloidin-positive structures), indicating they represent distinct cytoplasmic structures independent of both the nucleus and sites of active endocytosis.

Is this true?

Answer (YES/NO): NO